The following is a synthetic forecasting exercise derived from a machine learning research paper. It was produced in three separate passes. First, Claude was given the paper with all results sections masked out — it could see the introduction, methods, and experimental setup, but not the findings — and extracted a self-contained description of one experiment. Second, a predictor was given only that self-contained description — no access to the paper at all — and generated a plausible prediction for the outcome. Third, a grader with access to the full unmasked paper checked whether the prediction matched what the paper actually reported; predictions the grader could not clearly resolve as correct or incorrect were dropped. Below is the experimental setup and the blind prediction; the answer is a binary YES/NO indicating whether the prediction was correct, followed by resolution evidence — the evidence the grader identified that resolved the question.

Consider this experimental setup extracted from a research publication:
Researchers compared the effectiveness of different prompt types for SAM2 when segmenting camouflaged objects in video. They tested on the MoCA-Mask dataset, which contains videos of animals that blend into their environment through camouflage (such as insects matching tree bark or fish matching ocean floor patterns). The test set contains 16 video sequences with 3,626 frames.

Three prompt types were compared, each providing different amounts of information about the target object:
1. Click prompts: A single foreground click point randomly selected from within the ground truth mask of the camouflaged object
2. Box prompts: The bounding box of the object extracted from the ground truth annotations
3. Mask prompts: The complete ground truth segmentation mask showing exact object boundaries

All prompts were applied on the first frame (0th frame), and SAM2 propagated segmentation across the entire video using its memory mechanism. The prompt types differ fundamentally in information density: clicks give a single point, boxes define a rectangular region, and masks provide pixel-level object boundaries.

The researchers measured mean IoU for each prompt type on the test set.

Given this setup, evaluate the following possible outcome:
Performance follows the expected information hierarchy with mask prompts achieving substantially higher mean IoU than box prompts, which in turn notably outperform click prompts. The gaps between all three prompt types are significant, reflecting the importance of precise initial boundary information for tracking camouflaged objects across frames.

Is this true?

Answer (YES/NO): YES